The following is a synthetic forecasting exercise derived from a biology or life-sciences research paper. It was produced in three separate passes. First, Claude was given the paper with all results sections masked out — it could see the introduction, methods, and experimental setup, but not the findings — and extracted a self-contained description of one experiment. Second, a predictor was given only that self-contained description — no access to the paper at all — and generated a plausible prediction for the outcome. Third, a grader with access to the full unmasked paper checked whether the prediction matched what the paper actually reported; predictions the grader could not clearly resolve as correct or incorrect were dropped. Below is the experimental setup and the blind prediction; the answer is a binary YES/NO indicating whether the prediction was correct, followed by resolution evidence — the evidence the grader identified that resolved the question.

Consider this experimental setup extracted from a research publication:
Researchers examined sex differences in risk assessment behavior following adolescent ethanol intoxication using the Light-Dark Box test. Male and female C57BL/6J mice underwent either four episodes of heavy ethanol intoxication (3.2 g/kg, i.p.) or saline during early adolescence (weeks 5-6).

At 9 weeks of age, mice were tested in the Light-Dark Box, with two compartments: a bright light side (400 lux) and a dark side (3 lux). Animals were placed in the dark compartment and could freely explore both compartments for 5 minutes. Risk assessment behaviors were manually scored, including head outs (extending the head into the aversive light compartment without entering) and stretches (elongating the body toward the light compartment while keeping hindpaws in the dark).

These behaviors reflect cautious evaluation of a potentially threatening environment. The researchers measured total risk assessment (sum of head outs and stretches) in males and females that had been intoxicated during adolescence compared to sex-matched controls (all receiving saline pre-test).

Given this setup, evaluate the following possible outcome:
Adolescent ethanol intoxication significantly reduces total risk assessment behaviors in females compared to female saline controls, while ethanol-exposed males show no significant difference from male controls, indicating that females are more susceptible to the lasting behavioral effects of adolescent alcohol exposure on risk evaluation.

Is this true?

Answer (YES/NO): NO